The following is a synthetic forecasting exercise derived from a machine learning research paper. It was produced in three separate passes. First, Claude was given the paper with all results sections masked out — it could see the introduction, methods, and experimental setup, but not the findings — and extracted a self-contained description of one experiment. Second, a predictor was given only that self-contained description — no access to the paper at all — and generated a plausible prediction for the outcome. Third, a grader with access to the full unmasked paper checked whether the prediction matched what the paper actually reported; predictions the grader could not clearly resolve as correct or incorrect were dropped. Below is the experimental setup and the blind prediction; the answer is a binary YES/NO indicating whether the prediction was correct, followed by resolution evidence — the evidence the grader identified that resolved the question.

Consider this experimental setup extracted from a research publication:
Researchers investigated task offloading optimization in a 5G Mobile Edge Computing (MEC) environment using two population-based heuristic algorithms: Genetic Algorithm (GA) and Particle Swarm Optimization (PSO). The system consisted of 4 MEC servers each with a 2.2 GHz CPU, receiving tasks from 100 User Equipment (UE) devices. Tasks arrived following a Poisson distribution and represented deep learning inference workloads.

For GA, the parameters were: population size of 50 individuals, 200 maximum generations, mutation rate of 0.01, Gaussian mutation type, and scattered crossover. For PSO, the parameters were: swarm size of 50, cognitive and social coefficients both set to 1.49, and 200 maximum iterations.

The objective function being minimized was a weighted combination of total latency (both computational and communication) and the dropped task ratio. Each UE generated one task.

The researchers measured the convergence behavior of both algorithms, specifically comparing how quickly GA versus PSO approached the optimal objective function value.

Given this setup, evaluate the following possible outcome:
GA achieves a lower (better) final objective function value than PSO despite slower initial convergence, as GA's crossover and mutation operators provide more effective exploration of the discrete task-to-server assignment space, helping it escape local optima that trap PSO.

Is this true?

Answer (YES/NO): NO